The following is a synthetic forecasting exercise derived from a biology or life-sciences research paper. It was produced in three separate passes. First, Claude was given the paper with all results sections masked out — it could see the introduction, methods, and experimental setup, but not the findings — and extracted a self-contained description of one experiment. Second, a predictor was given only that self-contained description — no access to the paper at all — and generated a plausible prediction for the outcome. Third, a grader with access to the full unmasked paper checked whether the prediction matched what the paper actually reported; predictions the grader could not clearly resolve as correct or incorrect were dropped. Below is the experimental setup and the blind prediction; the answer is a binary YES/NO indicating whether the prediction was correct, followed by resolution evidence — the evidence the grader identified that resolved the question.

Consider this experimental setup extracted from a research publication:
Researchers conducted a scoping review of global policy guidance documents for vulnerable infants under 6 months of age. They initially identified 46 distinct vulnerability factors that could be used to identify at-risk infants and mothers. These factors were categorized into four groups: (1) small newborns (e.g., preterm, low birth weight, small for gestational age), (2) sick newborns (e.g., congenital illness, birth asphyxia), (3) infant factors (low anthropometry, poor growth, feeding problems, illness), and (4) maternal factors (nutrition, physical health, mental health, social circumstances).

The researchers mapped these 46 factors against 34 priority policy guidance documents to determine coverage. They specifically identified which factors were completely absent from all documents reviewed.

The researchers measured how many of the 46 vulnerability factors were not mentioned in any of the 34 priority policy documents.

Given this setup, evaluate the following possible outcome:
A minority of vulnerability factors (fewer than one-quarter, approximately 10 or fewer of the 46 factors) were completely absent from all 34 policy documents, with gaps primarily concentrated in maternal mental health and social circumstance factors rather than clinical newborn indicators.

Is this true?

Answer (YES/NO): NO